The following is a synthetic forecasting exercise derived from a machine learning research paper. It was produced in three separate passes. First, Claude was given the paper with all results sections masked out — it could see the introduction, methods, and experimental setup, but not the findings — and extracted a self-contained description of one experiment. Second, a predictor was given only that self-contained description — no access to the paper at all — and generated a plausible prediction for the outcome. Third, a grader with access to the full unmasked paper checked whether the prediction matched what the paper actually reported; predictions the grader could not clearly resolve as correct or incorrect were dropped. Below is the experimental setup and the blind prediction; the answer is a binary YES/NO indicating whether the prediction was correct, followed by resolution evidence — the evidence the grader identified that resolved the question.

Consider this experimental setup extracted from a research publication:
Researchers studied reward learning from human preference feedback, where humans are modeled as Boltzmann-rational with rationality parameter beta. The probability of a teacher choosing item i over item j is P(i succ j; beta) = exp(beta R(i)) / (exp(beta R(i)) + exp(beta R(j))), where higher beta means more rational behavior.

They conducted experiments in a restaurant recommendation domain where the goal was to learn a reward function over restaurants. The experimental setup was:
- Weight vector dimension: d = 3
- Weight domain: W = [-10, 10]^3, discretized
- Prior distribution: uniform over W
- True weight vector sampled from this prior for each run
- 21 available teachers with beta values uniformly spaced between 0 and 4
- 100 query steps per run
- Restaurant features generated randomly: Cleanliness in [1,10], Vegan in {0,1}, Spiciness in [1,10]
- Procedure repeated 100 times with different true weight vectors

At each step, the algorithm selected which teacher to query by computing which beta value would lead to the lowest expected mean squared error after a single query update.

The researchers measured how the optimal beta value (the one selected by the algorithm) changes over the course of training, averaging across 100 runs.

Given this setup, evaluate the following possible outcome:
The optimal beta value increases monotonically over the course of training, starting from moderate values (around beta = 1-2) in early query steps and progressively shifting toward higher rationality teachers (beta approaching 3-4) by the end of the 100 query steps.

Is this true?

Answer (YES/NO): NO